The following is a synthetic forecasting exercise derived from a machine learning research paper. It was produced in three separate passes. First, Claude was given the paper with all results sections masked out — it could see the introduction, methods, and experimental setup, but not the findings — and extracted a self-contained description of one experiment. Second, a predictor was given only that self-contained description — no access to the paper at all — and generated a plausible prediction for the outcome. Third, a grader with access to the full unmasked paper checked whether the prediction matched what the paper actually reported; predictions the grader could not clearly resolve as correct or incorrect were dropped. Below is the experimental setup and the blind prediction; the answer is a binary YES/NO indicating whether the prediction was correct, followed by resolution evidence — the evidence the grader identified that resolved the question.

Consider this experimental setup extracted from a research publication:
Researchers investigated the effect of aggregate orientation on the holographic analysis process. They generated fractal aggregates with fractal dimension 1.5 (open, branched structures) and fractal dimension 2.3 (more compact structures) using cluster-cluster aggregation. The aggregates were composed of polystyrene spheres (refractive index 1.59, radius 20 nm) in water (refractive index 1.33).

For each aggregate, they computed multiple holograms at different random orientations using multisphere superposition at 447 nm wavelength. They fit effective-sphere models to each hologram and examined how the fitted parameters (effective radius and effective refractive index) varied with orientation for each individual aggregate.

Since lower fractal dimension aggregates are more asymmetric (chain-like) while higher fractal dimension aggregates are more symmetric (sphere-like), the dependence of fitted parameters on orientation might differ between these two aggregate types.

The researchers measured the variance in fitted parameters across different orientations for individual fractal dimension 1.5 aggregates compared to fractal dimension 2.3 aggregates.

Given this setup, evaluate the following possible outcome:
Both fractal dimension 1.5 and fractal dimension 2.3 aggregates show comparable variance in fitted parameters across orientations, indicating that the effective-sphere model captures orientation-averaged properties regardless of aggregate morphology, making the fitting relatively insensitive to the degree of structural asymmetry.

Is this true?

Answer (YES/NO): NO